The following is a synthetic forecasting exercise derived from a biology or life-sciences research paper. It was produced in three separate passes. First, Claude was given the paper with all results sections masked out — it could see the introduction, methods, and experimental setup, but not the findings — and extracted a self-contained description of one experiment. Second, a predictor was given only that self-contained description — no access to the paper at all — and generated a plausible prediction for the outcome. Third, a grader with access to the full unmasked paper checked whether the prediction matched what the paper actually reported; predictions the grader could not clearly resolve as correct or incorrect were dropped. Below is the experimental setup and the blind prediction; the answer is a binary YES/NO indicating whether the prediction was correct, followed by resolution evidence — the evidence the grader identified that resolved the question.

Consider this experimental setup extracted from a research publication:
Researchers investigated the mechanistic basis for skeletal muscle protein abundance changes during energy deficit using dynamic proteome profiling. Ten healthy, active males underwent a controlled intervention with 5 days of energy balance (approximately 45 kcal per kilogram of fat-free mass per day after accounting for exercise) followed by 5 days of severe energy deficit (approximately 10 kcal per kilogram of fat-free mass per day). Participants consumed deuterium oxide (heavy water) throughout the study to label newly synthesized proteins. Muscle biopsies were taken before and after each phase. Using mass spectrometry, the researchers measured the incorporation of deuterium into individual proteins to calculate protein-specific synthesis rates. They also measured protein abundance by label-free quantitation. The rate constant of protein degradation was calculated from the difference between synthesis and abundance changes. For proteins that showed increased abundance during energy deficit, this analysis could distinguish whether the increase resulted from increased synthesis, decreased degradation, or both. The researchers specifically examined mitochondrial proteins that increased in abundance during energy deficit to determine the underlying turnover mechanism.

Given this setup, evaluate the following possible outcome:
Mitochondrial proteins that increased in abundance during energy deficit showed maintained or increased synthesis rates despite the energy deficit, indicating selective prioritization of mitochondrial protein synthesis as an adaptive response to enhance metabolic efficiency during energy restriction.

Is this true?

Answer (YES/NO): YES